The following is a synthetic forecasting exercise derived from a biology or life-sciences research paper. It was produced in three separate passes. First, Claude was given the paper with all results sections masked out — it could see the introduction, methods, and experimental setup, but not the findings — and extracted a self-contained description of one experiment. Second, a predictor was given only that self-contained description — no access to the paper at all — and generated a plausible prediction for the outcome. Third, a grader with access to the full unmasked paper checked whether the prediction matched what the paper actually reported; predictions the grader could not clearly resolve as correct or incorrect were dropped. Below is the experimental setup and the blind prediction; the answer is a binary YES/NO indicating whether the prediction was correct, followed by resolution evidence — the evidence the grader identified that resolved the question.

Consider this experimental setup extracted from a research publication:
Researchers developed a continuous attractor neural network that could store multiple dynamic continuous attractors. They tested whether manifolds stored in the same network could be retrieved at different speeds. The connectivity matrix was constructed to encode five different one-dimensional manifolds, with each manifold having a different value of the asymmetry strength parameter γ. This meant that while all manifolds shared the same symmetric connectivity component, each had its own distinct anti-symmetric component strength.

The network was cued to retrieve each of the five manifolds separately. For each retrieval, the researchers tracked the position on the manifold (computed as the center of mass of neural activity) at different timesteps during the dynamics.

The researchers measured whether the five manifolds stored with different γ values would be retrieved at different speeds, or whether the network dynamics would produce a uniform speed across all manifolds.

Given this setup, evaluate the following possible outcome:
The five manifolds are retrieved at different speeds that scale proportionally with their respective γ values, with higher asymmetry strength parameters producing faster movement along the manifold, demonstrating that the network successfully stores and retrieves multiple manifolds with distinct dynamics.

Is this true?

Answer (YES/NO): NO